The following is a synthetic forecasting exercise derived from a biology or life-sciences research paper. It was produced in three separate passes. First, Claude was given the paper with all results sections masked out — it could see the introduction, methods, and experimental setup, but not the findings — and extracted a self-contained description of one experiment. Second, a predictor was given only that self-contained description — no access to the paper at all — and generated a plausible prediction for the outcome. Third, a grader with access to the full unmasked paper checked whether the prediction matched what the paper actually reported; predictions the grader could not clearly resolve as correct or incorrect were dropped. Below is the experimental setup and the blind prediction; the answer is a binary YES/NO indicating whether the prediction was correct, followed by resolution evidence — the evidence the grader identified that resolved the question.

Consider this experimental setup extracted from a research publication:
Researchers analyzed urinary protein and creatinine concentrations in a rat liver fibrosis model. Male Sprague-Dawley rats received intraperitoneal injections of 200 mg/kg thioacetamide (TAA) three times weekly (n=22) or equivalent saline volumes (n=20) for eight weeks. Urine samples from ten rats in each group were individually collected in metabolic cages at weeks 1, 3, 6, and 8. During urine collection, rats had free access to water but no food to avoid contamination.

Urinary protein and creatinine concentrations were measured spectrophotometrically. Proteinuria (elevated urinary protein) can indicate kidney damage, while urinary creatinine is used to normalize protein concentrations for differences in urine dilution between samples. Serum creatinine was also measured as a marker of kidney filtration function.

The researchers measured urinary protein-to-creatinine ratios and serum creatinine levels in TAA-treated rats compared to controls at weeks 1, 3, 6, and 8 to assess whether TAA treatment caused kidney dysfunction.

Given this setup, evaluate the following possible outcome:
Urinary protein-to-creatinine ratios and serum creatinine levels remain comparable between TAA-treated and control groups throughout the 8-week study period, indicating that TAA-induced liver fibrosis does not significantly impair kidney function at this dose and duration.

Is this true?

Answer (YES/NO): YES